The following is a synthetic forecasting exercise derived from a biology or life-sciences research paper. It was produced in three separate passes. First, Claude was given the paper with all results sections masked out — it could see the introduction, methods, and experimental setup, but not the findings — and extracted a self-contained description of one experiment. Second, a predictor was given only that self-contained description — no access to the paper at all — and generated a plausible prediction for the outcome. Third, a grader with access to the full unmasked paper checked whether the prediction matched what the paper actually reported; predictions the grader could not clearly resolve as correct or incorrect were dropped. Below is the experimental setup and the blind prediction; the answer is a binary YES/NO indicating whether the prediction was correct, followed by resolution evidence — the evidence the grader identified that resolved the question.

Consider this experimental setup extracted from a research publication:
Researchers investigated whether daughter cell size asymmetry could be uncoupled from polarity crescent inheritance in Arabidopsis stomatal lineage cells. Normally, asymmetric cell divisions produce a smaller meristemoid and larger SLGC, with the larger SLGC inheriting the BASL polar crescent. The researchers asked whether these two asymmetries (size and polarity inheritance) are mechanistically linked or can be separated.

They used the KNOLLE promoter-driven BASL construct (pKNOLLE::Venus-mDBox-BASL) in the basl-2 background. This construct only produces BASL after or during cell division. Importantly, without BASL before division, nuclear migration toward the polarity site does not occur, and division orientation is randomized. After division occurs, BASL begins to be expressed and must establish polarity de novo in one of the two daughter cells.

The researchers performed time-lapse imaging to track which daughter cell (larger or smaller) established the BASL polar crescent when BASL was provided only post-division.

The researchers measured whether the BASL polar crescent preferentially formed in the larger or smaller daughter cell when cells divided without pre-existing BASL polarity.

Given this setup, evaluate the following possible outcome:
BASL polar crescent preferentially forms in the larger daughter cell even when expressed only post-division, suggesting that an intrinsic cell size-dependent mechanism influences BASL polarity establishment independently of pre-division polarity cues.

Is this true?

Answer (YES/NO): NO